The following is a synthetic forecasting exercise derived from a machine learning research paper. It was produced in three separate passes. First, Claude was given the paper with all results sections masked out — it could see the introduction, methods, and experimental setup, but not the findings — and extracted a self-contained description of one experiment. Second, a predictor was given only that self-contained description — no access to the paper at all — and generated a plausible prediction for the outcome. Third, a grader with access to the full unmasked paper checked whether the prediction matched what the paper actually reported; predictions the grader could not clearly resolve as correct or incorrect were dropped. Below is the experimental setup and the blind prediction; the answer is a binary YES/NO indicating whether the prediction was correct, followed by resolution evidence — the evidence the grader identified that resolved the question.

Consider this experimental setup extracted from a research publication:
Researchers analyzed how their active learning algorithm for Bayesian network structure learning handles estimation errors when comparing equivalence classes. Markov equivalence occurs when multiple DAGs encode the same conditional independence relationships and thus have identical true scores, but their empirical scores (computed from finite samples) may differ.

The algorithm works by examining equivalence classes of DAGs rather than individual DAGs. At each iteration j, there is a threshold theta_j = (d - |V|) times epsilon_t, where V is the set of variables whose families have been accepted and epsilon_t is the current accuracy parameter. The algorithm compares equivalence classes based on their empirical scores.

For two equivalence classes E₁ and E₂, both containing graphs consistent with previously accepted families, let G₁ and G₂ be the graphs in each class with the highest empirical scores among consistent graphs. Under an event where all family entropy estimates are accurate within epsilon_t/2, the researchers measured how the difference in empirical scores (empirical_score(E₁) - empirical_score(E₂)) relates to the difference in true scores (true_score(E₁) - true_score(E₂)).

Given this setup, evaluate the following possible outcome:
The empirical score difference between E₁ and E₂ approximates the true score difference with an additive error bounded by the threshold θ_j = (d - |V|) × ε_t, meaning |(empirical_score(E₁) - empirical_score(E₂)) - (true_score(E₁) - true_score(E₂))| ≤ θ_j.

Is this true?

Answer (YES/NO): YES